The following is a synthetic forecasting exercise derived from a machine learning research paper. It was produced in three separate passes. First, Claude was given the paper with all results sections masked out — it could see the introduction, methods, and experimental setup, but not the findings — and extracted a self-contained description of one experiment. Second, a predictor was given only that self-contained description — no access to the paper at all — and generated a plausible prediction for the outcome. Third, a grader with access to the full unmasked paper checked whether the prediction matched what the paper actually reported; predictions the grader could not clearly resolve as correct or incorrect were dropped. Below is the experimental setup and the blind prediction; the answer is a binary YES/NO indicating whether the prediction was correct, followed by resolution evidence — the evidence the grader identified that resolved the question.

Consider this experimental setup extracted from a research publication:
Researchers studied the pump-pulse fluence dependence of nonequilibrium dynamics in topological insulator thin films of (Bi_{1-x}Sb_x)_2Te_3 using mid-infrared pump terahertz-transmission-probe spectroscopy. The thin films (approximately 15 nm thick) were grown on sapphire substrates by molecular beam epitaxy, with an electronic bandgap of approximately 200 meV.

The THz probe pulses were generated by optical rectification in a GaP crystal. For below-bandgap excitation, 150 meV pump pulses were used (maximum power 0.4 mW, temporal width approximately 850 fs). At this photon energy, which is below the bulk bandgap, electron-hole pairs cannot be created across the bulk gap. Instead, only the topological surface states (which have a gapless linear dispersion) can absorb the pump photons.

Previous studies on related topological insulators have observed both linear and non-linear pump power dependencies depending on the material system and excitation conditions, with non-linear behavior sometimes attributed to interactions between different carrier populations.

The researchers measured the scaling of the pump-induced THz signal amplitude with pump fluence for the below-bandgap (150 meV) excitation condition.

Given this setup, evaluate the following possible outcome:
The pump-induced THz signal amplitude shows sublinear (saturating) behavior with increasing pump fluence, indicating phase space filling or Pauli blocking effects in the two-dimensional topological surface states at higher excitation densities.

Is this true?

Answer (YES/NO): NO